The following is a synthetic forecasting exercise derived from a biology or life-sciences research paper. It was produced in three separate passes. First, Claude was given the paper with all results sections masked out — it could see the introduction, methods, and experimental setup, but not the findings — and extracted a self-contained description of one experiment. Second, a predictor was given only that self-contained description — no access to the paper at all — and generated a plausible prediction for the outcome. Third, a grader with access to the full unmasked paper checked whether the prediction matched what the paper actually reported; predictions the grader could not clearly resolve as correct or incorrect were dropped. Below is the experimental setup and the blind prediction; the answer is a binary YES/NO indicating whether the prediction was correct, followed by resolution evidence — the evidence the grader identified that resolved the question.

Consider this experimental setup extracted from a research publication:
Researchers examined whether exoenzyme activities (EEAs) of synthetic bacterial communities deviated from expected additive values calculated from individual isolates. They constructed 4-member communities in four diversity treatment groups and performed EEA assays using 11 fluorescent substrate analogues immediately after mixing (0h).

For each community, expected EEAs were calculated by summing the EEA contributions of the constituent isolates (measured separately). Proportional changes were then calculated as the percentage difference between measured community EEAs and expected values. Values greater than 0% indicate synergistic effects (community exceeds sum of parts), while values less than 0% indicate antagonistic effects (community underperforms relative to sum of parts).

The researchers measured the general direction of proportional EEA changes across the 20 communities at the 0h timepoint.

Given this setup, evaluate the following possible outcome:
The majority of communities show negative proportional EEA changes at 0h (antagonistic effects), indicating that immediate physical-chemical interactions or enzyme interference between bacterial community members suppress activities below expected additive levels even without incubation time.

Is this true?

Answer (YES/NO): NO